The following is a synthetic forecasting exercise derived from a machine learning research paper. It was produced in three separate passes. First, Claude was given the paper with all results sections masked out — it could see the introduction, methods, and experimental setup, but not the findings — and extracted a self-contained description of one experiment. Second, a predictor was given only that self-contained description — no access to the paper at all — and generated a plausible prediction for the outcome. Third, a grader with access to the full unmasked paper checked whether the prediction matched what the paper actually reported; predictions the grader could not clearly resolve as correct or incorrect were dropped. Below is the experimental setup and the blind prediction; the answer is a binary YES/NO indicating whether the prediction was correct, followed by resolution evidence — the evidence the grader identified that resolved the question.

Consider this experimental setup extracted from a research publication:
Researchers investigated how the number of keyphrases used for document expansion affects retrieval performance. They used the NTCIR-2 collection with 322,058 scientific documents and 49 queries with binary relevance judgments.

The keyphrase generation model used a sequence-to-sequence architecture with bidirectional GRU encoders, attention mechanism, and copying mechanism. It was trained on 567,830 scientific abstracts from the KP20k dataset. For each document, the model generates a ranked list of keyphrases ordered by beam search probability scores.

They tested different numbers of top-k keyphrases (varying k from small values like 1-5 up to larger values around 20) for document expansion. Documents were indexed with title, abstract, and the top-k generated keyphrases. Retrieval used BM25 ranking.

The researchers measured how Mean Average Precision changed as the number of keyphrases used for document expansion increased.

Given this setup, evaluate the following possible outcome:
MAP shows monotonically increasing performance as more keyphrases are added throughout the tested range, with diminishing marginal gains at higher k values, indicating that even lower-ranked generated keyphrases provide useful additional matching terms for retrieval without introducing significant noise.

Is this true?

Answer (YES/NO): NO